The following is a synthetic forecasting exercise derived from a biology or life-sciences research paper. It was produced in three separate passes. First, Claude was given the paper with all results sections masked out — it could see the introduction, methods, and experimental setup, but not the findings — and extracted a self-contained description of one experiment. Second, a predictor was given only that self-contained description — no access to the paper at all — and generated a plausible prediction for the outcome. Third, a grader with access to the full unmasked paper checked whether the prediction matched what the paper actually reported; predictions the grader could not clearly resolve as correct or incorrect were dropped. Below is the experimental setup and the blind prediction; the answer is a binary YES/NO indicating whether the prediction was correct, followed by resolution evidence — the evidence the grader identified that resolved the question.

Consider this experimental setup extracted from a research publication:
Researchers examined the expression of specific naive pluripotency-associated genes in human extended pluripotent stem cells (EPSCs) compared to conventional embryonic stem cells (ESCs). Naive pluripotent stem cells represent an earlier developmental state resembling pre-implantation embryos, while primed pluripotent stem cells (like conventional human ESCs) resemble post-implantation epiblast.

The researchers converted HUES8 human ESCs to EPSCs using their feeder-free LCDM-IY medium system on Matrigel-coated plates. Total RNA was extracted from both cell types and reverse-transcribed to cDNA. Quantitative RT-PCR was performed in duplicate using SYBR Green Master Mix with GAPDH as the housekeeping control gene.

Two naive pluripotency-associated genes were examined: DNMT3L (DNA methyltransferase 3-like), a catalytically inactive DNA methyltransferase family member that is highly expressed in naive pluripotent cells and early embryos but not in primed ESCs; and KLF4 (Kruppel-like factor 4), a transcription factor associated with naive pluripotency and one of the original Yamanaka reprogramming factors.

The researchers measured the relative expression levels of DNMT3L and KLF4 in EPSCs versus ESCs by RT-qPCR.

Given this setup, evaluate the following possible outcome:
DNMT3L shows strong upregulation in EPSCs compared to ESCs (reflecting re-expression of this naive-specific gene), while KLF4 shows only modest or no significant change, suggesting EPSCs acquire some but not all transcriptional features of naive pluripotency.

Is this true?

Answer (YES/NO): NO